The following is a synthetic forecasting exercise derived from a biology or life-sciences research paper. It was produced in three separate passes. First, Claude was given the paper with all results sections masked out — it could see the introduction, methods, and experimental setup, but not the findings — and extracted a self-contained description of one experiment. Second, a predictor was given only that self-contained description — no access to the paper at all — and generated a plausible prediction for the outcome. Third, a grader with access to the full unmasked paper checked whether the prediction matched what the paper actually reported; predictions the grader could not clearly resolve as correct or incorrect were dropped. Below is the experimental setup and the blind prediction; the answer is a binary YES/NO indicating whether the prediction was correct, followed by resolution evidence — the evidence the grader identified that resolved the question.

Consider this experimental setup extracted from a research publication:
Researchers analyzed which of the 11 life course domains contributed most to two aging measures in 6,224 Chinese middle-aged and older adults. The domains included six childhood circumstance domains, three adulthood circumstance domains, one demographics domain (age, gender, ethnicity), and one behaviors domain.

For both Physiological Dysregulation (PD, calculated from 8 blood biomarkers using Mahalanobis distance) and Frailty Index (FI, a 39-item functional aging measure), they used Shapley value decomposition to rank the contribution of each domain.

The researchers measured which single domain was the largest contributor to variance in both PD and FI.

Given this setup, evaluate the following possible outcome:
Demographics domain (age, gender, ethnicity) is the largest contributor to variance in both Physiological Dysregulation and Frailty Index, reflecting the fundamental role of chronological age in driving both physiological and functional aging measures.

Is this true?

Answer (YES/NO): NO